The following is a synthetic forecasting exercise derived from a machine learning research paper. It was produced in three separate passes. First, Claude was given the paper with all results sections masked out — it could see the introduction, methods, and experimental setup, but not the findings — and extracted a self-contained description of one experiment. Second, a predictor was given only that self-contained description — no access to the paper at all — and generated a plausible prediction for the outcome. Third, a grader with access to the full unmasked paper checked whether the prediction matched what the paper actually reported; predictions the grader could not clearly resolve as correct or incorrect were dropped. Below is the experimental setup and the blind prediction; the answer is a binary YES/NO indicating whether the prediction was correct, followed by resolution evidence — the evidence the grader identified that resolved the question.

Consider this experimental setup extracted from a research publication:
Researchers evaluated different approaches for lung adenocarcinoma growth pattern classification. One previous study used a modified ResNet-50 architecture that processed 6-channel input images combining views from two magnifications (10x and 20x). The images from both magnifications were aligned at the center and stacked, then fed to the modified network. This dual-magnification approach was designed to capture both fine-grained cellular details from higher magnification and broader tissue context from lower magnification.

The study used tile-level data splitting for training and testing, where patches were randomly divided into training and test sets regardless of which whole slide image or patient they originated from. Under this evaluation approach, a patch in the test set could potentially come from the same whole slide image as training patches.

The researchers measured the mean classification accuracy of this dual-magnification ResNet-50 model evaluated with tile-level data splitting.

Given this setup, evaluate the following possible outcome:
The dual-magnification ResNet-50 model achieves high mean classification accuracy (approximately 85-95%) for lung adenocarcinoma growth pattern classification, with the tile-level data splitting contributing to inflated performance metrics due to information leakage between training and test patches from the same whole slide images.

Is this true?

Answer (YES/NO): YES